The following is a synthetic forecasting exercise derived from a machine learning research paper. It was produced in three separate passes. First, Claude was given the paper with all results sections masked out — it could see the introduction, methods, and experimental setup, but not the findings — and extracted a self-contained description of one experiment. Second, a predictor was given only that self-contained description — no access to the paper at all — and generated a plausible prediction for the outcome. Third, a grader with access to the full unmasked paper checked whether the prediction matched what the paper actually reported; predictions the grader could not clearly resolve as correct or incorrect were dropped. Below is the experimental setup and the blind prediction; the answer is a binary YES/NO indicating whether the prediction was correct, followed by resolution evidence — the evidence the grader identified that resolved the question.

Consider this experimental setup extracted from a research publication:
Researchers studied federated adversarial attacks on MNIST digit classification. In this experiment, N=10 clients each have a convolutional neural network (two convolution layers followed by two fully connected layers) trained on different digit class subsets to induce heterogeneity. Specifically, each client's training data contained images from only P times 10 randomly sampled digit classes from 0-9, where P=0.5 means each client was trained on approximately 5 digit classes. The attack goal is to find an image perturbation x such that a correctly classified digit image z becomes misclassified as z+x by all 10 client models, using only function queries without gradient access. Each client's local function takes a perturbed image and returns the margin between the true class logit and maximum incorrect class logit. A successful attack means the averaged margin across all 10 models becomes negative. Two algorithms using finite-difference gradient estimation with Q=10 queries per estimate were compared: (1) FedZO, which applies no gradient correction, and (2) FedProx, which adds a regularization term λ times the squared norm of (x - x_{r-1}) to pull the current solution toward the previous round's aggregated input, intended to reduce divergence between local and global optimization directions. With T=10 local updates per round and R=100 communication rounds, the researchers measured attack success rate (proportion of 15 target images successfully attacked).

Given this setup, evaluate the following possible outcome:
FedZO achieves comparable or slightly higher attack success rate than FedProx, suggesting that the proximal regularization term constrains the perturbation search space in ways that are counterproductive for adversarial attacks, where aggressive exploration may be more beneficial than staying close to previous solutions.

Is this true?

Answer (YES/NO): NO